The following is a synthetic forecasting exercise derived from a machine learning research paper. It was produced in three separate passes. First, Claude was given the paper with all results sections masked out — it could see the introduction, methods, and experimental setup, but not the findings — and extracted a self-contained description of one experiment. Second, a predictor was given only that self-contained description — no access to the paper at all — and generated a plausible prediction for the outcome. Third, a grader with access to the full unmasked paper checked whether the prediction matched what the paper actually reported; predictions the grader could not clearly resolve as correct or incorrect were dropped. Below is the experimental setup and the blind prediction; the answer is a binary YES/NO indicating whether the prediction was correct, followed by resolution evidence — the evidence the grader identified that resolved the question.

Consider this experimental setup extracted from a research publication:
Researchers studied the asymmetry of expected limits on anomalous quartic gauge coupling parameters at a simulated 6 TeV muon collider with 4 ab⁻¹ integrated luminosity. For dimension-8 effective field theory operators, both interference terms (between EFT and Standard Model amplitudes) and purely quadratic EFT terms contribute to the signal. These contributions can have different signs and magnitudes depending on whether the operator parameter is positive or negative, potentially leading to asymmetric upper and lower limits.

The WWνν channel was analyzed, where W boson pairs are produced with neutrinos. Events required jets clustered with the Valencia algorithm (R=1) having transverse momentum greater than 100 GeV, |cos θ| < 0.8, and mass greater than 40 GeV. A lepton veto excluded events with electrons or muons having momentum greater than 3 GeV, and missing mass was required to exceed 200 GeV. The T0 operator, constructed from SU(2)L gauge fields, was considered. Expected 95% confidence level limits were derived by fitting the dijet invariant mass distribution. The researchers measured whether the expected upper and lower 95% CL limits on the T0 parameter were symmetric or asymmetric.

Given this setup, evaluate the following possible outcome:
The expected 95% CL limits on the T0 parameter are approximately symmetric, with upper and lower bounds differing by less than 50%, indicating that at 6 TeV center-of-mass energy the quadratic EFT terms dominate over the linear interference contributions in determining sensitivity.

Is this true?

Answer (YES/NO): NO